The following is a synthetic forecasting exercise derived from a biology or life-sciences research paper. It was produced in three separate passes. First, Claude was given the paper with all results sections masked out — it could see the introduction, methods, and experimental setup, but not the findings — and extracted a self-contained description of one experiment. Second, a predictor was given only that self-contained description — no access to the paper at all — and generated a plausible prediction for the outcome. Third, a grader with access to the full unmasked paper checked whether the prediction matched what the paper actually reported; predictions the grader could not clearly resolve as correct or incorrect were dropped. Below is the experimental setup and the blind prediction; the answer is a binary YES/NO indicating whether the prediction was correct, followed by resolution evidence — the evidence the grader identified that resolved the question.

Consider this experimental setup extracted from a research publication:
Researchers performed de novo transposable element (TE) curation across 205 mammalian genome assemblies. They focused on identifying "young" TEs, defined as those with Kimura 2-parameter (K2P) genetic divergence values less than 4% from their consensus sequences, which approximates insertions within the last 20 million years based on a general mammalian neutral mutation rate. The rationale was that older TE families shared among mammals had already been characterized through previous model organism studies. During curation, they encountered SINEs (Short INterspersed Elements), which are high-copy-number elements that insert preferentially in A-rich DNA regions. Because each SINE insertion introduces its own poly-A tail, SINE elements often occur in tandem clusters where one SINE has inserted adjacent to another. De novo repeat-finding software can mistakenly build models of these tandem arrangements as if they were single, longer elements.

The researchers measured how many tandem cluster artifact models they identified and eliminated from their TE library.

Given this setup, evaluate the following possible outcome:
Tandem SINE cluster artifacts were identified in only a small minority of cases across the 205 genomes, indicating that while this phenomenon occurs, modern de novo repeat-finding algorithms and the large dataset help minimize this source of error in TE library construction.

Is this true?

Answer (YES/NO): NO